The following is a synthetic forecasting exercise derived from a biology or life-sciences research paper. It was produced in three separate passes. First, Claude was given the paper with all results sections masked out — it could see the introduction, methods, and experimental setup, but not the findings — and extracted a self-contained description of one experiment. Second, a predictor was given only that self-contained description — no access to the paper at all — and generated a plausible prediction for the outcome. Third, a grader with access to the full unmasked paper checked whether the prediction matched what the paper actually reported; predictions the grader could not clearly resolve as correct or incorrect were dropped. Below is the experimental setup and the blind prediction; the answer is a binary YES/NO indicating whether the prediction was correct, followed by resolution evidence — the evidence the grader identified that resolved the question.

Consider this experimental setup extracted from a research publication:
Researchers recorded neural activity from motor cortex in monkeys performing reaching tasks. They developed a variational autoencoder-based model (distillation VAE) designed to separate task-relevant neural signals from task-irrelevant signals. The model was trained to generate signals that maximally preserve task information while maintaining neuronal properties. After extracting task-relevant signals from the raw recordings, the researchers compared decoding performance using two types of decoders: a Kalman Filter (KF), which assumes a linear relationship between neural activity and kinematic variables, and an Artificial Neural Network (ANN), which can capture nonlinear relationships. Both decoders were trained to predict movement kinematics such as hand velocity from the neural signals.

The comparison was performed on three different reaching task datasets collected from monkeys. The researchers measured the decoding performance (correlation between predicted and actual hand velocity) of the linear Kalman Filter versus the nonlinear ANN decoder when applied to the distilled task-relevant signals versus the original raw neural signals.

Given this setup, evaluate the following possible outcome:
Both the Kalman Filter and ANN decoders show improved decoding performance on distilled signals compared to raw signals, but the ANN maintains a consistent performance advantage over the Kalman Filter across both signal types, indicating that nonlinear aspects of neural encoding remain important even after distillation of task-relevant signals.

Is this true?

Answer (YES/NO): NO